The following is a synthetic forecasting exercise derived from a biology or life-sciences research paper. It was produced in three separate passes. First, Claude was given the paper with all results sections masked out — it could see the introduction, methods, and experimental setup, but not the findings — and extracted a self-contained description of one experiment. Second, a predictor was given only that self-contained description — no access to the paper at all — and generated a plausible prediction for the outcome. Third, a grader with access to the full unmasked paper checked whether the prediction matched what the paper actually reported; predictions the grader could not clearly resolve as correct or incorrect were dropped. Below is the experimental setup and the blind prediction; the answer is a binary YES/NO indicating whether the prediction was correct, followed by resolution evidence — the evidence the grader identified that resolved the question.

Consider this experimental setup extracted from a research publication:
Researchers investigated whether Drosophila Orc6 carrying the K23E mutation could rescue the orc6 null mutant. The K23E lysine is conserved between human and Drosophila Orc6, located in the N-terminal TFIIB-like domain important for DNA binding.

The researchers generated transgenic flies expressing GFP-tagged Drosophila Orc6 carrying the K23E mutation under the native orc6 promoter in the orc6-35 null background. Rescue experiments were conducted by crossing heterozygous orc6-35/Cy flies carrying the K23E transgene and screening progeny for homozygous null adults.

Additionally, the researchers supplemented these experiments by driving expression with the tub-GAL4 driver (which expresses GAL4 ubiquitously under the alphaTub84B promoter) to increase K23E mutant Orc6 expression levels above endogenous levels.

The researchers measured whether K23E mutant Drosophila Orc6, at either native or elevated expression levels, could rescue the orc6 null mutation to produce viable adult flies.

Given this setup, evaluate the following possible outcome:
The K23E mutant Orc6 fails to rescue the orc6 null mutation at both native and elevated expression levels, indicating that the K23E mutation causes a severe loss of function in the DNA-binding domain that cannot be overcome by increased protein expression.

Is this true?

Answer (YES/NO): NO